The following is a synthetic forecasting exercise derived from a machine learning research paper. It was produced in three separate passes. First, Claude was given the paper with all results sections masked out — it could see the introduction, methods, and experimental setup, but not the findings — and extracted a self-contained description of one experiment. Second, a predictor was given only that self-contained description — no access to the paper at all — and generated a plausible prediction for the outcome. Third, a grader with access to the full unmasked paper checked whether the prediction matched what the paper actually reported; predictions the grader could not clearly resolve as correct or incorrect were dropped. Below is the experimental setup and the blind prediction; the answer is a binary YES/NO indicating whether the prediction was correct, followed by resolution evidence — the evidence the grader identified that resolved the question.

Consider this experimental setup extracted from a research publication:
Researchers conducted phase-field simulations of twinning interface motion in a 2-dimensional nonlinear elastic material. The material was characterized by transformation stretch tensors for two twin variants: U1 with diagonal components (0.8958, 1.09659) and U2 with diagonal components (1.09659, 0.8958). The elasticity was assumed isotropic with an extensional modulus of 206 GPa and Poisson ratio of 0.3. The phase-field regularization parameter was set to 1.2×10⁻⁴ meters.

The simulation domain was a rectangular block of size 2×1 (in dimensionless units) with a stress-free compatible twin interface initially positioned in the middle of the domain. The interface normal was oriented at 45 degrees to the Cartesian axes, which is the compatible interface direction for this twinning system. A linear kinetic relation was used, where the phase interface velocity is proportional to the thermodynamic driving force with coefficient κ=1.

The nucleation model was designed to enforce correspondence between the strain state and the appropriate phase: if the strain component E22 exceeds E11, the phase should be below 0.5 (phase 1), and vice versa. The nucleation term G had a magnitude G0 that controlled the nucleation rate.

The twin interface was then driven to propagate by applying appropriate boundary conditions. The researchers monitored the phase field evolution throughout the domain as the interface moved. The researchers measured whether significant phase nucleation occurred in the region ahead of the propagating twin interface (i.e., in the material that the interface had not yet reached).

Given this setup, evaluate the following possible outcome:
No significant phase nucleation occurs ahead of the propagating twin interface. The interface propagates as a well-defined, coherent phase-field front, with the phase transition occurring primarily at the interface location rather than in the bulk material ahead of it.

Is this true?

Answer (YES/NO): NO